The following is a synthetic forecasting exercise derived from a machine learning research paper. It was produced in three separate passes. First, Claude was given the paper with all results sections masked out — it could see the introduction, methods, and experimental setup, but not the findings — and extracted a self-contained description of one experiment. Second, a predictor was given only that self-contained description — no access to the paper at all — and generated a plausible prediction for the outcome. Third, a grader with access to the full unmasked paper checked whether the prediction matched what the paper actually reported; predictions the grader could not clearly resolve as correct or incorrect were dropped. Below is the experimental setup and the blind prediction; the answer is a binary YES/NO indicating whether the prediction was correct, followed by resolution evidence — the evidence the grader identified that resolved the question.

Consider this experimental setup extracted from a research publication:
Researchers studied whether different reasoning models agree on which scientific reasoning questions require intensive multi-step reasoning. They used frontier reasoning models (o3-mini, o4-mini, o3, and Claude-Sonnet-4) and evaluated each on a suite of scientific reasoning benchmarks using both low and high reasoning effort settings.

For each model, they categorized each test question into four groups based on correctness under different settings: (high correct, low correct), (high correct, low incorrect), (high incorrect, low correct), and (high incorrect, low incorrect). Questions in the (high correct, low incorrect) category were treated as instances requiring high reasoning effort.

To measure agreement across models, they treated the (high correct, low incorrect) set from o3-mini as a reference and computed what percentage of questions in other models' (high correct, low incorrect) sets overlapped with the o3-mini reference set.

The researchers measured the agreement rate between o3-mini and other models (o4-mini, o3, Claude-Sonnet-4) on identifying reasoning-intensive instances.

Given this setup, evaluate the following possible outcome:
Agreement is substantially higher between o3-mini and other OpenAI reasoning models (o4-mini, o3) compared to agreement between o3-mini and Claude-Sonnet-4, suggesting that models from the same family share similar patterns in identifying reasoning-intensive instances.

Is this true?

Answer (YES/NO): NO